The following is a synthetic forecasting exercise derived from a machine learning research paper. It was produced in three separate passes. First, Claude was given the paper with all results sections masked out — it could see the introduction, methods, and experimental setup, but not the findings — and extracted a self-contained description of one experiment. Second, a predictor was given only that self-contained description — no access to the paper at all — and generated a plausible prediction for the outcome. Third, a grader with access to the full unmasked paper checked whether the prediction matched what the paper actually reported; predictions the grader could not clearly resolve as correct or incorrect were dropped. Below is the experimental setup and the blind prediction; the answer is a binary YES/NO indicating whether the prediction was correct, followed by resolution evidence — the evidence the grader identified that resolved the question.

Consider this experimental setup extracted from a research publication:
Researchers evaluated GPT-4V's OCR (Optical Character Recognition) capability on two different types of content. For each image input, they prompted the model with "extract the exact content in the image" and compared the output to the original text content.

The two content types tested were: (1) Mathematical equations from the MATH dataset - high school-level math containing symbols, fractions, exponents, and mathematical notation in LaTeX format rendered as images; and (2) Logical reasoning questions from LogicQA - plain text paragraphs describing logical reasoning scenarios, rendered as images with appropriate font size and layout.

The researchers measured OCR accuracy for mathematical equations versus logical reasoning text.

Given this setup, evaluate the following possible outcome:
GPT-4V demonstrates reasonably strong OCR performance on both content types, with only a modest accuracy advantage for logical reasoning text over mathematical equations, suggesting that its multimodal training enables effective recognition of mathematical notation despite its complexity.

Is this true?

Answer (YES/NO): NO